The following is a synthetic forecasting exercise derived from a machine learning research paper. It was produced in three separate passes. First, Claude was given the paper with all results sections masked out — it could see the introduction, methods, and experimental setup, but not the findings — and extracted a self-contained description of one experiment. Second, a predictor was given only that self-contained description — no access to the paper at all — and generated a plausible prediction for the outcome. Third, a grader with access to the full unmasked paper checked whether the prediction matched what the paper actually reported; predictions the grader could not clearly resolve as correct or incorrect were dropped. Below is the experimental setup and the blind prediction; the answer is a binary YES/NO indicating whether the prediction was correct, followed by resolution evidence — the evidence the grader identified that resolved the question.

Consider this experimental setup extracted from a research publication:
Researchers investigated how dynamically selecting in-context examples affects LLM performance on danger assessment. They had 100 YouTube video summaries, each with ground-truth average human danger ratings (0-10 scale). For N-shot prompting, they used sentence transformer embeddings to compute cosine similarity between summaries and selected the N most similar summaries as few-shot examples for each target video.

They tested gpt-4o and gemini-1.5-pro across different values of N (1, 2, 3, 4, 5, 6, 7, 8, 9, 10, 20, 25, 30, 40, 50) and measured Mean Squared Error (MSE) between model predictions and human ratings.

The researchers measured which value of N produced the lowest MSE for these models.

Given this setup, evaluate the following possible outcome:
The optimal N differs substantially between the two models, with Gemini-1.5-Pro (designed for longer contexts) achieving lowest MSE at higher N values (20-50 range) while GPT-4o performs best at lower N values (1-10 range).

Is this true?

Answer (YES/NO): NO